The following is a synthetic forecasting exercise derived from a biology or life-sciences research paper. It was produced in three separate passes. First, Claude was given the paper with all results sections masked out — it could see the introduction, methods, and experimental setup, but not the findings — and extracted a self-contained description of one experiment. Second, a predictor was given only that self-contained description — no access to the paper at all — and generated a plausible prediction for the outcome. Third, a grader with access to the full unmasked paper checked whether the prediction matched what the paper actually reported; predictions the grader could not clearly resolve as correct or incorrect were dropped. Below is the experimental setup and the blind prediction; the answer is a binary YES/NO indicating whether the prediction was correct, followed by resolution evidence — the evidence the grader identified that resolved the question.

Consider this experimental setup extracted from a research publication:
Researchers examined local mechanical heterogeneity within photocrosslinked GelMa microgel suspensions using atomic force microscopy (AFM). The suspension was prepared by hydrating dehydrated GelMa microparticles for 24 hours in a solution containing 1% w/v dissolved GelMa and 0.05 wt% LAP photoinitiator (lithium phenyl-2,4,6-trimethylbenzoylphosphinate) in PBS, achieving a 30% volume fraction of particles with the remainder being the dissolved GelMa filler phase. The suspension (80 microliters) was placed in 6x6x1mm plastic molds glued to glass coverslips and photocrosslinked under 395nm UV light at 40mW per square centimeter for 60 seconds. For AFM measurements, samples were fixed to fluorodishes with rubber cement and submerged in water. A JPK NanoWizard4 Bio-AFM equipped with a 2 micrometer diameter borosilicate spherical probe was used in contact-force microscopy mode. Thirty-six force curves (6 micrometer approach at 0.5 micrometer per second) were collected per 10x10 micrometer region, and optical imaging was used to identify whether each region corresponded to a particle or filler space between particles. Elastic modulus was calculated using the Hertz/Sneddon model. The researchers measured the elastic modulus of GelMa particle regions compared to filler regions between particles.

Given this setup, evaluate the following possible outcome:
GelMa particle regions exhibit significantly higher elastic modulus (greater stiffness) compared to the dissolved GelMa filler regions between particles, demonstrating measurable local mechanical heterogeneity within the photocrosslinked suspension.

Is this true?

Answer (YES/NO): YES